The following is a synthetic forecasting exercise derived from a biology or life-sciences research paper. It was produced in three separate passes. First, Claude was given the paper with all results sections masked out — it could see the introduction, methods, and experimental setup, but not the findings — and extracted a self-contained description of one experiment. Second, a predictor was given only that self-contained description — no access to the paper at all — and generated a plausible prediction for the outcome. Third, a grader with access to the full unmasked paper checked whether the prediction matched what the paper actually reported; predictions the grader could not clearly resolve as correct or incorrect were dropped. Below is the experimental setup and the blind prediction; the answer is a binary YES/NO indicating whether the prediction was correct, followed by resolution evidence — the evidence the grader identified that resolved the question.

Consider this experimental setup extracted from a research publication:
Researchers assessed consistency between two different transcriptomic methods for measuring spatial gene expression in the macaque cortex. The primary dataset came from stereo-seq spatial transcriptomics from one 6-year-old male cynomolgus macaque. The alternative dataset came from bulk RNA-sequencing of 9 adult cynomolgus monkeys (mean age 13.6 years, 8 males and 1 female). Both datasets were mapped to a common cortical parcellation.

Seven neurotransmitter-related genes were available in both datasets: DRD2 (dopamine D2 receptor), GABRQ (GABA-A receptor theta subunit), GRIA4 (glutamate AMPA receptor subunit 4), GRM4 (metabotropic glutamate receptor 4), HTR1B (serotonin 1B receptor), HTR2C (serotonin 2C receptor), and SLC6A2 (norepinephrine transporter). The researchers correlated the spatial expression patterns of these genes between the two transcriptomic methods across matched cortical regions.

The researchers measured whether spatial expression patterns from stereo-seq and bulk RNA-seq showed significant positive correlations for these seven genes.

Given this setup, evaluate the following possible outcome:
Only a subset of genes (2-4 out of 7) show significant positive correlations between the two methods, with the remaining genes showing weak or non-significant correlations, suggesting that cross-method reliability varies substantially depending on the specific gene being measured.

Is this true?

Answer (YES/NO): NO